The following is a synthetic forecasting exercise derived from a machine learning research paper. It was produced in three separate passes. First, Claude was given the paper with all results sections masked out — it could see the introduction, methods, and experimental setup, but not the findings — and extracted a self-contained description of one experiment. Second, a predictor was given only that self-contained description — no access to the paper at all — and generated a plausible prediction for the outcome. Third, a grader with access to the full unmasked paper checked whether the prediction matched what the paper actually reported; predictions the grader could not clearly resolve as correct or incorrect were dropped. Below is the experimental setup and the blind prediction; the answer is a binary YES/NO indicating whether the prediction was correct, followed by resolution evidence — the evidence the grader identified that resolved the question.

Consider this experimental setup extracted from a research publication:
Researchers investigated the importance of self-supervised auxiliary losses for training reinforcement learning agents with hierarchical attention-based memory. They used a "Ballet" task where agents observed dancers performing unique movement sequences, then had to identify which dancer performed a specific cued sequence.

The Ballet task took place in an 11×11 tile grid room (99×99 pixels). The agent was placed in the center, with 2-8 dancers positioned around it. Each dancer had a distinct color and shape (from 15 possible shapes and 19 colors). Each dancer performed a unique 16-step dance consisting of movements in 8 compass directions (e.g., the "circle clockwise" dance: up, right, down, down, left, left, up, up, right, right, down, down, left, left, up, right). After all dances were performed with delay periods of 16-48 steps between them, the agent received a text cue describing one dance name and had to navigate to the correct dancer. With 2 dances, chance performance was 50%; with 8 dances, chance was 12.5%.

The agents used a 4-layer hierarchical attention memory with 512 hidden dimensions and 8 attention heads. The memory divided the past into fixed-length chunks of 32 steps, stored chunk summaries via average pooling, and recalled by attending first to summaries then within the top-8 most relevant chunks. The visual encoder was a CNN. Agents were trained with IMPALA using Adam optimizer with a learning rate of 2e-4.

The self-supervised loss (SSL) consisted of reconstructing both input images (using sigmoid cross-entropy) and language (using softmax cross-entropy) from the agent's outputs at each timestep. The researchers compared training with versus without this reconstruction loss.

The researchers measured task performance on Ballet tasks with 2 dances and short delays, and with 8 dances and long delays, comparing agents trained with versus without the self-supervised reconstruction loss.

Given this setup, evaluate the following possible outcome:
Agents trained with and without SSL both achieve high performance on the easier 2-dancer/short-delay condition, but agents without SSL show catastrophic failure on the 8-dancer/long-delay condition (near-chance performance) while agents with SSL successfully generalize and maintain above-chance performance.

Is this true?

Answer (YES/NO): NO